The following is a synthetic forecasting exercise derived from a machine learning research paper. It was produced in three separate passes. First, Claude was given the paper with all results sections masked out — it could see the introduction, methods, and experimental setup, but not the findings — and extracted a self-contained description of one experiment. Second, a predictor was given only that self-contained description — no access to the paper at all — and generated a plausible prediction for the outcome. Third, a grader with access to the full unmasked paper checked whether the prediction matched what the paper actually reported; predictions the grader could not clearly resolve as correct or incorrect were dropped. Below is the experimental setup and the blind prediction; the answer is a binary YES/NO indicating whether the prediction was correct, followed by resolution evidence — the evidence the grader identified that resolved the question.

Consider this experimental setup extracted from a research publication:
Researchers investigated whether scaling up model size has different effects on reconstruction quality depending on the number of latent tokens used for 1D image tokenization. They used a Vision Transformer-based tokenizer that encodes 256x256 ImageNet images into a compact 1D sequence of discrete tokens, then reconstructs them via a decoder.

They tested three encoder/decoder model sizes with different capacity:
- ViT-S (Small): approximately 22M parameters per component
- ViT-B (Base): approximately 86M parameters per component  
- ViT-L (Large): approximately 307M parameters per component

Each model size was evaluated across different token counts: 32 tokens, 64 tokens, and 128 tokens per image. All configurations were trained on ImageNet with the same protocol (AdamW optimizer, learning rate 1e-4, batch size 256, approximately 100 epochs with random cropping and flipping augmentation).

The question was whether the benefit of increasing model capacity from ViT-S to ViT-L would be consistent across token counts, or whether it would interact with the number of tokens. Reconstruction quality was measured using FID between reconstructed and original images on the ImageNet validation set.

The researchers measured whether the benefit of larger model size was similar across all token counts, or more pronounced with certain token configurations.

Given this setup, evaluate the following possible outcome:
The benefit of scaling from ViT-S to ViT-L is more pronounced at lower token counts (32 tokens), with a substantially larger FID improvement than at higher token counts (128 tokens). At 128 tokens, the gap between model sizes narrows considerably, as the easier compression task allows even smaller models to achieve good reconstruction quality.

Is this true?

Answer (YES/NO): YES